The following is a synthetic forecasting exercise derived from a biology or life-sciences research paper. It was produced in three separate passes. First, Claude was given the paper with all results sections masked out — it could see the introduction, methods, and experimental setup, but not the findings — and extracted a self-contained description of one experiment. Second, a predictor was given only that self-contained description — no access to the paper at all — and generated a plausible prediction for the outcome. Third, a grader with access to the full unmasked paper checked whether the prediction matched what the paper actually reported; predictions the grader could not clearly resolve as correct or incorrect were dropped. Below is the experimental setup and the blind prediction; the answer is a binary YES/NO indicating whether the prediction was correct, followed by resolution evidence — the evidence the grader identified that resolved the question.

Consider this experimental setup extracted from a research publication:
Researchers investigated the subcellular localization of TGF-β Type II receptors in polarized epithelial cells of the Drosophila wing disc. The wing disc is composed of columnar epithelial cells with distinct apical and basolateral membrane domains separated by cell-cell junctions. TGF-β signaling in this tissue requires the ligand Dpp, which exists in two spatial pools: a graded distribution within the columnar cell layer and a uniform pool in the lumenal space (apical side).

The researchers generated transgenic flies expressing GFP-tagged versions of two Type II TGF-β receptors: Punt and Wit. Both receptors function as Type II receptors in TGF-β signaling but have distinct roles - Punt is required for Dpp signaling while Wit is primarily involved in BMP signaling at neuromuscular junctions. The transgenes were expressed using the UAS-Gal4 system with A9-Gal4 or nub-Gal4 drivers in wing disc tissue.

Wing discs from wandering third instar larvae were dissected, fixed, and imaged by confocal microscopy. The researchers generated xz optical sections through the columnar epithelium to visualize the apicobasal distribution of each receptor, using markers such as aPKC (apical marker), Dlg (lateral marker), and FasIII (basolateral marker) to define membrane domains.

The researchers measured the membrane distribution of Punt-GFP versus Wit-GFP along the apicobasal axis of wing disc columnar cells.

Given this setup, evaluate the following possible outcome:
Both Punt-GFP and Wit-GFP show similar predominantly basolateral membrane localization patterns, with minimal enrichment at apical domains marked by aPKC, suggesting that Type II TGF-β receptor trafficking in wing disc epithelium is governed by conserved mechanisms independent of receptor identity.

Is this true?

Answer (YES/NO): NO